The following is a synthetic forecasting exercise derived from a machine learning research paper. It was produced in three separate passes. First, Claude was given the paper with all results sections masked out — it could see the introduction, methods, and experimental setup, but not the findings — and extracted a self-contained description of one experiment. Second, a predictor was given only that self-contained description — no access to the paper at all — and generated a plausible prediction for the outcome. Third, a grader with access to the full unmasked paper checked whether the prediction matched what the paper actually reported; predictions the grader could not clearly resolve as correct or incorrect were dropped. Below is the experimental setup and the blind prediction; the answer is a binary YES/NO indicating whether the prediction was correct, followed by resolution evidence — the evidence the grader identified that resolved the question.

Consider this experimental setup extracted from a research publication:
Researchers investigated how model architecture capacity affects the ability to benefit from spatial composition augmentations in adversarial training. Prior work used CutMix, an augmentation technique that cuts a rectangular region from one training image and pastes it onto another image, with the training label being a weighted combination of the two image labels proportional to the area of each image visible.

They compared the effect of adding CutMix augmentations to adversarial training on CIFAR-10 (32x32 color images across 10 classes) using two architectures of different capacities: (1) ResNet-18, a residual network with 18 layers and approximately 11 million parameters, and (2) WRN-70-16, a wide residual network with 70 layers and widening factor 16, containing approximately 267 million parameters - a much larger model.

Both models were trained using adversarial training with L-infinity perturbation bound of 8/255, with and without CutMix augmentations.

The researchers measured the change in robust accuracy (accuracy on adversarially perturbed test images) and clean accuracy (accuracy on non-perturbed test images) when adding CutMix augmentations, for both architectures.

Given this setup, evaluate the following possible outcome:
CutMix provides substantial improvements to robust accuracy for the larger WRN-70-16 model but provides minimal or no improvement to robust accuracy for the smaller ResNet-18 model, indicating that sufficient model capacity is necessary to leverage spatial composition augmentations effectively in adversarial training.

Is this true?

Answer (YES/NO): NO